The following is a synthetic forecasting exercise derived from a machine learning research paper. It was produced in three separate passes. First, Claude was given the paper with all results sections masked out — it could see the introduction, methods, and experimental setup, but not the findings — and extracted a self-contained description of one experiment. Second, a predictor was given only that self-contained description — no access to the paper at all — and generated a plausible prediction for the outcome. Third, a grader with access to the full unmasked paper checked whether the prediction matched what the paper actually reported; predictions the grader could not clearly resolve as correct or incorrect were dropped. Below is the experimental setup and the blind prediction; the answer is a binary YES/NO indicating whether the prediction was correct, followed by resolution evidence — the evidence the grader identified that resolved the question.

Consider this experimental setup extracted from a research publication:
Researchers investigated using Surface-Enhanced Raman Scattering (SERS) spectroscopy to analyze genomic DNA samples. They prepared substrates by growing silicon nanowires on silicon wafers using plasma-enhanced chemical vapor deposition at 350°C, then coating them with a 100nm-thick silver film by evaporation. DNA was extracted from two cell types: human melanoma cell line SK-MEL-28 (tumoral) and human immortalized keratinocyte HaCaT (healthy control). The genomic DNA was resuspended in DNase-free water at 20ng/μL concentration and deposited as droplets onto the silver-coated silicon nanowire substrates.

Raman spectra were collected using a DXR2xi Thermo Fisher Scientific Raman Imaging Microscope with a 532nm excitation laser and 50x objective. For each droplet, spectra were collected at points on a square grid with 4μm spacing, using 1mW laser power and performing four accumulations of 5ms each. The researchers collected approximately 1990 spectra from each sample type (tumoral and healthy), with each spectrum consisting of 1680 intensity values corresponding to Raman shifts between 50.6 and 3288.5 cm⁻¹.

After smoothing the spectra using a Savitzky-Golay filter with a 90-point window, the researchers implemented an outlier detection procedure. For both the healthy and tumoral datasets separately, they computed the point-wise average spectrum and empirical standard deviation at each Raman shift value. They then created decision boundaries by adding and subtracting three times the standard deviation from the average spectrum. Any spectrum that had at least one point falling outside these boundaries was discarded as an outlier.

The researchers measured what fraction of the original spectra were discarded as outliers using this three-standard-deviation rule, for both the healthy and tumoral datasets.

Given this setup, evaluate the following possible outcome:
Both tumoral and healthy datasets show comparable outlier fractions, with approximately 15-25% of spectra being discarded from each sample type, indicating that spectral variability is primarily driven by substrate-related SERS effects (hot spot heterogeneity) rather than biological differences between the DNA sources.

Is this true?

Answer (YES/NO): YES